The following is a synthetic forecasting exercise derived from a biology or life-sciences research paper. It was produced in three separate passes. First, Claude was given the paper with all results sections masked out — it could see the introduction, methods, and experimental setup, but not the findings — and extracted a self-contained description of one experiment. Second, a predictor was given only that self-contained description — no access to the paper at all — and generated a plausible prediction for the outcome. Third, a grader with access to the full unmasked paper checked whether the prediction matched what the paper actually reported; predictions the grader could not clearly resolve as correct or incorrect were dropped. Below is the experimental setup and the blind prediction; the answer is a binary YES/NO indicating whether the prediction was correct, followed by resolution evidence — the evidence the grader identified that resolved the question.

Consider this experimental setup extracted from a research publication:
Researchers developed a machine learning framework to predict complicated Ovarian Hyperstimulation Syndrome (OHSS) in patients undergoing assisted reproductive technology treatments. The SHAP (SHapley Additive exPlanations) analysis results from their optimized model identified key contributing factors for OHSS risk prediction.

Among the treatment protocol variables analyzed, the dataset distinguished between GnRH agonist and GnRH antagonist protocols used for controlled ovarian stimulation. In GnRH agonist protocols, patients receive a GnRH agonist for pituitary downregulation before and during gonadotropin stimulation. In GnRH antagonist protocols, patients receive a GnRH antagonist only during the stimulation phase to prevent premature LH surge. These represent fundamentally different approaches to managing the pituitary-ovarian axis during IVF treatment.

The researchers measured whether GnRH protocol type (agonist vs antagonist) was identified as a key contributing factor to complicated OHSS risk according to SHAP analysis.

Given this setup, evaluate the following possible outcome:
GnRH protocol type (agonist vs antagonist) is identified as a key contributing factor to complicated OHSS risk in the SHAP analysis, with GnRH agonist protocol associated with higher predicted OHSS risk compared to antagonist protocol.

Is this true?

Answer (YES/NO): YES